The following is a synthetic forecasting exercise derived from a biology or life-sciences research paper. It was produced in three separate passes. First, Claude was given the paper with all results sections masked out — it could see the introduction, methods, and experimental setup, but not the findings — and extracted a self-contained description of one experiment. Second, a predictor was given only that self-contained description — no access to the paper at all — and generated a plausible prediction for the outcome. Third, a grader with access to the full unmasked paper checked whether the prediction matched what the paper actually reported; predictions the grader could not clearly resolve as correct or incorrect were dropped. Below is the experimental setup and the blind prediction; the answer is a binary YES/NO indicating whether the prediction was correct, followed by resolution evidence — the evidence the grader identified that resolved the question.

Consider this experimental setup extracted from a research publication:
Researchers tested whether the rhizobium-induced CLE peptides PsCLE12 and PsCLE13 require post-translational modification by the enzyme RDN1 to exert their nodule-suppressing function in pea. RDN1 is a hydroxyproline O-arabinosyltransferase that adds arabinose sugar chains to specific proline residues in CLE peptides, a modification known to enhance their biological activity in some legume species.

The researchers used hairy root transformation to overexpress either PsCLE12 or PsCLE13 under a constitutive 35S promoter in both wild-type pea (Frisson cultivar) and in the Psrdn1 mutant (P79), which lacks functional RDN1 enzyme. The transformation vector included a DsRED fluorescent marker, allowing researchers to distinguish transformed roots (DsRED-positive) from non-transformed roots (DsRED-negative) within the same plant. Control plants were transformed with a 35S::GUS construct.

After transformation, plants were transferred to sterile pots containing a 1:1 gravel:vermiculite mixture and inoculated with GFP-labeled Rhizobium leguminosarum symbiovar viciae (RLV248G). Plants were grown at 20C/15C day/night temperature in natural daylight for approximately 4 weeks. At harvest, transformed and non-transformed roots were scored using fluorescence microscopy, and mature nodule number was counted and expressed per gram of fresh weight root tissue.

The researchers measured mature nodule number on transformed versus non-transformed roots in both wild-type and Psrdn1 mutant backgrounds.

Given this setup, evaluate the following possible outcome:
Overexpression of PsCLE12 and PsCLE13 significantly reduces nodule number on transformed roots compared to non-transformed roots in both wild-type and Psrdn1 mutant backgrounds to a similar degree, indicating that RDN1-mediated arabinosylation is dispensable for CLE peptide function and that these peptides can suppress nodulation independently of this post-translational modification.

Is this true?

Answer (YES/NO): NO